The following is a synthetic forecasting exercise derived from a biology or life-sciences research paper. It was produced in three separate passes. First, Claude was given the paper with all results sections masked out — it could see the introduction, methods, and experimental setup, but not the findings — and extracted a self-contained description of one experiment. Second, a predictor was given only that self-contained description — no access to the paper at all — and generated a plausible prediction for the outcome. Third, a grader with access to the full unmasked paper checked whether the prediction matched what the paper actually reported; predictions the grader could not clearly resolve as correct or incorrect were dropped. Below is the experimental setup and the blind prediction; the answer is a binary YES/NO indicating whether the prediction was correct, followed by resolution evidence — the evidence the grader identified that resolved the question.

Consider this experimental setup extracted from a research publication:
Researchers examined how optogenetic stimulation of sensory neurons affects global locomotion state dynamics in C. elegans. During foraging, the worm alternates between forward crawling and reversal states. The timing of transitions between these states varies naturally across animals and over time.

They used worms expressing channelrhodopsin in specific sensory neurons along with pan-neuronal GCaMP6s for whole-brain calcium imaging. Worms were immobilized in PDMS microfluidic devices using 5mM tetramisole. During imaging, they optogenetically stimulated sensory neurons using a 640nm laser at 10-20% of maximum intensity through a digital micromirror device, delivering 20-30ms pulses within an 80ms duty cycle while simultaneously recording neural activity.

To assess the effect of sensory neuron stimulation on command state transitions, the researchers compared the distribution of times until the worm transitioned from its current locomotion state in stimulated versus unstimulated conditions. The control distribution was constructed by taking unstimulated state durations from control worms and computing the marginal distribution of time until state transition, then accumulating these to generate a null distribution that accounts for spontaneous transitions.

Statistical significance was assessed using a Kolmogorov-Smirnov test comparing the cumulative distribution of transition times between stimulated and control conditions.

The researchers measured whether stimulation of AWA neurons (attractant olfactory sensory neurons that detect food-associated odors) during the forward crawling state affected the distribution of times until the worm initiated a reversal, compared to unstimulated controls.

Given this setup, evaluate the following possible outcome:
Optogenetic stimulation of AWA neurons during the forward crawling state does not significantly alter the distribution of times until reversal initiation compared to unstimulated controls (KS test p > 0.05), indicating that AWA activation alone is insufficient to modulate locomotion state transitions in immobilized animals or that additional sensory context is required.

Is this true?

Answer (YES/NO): NO